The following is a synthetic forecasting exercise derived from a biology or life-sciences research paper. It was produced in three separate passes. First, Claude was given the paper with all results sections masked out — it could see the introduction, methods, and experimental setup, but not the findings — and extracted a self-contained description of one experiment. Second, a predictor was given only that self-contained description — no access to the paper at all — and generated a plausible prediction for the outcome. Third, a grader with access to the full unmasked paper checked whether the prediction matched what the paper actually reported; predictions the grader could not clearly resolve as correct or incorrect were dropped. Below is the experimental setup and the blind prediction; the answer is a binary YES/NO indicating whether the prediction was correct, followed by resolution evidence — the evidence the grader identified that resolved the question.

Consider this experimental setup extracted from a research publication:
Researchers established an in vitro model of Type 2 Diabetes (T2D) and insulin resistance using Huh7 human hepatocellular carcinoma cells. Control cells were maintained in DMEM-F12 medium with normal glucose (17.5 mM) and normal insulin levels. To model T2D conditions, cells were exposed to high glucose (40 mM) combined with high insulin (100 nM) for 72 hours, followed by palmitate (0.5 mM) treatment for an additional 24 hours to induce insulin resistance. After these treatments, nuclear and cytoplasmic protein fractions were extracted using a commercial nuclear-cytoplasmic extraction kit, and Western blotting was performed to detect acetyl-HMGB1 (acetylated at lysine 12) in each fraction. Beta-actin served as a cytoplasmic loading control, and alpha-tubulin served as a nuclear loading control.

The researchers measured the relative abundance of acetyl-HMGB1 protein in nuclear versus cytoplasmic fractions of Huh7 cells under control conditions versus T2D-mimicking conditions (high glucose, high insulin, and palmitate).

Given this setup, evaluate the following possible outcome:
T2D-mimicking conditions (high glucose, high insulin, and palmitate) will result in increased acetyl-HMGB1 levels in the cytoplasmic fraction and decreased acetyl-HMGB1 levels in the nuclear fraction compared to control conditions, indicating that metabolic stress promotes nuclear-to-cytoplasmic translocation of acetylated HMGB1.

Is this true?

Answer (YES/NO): NO